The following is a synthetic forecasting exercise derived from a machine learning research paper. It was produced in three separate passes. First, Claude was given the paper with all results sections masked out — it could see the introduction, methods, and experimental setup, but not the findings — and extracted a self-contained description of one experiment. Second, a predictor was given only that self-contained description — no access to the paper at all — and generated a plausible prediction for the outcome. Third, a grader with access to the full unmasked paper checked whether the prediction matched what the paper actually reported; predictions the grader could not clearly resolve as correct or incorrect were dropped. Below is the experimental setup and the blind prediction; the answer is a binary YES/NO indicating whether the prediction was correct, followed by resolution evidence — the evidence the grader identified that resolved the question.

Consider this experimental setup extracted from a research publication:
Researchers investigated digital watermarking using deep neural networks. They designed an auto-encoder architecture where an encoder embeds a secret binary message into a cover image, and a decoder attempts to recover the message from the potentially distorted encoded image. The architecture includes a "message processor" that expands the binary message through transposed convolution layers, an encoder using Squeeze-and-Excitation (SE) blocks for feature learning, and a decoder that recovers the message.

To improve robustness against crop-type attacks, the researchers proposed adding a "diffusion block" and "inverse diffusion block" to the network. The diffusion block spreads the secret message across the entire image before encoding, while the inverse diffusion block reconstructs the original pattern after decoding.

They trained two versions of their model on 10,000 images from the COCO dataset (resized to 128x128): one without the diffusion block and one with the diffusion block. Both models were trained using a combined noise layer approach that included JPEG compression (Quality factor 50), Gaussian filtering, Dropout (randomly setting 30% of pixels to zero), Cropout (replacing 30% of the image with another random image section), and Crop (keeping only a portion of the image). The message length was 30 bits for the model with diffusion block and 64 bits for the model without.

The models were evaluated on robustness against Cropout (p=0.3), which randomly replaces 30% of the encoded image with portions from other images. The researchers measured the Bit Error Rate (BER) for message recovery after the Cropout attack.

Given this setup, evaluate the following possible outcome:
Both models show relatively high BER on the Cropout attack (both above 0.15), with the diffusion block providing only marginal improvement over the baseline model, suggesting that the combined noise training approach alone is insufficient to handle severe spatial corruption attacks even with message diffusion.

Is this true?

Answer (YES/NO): NO